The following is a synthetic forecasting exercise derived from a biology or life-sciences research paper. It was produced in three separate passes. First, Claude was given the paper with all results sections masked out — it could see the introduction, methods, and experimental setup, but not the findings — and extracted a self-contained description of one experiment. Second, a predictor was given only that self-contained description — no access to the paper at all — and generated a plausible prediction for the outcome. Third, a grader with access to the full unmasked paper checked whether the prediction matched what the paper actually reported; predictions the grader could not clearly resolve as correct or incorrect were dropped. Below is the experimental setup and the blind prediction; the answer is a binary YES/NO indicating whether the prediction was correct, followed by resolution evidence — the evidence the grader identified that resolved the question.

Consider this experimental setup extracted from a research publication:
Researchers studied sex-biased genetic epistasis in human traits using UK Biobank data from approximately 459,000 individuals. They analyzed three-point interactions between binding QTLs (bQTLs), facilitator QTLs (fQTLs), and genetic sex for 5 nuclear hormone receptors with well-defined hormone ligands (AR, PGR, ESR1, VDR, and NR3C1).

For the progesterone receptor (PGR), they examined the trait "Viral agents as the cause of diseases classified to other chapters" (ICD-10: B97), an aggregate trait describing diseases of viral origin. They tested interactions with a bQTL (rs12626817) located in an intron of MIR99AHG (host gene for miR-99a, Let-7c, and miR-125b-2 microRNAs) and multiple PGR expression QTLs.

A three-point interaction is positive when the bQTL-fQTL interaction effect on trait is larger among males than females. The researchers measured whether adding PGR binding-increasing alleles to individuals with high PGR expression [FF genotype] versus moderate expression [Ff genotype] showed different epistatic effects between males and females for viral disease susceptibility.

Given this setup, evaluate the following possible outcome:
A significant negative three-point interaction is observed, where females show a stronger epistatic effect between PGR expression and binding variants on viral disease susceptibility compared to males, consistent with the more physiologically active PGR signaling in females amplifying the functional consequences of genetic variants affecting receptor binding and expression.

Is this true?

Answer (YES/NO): YES